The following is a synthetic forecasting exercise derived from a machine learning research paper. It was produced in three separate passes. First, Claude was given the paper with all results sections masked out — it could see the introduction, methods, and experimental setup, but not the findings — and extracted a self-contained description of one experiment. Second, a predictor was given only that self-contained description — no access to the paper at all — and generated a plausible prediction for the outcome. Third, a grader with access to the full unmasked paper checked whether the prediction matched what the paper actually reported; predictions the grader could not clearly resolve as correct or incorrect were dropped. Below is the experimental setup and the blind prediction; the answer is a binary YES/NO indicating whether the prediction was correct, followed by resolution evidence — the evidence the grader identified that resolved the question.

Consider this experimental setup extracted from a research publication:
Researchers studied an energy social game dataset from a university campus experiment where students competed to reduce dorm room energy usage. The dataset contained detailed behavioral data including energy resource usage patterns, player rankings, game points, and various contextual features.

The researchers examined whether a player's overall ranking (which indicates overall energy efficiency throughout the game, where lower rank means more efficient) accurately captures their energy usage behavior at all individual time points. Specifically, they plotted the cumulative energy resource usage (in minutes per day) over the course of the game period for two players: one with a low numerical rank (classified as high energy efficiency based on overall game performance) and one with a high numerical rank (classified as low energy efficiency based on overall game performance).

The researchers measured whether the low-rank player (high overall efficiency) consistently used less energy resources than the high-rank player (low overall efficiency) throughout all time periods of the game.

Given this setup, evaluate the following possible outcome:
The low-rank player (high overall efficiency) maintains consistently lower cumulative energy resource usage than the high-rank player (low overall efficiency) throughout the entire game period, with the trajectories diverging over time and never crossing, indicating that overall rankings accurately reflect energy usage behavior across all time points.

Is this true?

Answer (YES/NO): NO